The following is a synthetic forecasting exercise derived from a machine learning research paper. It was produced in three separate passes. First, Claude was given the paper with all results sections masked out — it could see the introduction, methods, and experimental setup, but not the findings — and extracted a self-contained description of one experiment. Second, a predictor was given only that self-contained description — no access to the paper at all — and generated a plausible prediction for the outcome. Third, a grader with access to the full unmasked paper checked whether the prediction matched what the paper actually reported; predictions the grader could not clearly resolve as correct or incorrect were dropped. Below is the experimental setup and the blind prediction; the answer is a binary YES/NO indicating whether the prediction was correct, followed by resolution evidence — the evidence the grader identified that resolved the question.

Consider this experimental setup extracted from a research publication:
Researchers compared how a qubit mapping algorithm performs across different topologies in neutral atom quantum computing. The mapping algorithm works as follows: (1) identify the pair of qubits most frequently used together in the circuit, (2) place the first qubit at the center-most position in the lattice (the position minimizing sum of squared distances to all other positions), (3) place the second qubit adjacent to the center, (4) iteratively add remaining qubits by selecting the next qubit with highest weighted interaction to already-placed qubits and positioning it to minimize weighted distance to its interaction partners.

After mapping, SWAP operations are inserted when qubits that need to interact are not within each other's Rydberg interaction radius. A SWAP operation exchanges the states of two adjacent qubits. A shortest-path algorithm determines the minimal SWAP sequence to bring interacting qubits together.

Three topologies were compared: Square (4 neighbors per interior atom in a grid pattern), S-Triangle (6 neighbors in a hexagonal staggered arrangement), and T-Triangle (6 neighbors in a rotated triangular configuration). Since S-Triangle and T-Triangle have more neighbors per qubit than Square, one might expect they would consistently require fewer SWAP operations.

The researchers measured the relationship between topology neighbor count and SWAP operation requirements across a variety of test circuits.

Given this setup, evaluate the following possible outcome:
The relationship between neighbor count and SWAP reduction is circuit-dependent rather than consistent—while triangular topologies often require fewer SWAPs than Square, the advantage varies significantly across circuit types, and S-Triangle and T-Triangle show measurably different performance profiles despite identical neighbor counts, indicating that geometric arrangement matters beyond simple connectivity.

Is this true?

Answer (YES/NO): YES